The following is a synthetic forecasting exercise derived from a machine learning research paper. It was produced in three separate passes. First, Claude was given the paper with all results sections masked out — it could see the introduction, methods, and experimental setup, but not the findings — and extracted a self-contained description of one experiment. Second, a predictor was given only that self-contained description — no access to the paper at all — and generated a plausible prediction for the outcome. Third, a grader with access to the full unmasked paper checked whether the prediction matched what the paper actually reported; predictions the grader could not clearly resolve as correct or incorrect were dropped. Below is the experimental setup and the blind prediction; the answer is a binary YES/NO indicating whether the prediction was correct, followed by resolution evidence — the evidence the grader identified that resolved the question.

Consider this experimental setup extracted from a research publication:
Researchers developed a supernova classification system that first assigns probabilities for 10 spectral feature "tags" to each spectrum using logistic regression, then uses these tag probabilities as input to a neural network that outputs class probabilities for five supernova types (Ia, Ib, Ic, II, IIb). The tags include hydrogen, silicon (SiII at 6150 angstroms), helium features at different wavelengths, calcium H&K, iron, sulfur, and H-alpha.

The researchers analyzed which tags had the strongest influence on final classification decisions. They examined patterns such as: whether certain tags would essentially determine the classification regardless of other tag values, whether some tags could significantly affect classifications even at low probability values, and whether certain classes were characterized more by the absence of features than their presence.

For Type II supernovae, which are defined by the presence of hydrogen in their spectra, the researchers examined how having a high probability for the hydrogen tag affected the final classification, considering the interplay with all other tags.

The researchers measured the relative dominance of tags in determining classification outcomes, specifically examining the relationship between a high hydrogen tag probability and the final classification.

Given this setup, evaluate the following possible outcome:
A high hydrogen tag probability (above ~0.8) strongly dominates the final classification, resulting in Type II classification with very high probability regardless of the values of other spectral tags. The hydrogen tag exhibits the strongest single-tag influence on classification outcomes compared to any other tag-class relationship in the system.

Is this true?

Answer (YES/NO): YES